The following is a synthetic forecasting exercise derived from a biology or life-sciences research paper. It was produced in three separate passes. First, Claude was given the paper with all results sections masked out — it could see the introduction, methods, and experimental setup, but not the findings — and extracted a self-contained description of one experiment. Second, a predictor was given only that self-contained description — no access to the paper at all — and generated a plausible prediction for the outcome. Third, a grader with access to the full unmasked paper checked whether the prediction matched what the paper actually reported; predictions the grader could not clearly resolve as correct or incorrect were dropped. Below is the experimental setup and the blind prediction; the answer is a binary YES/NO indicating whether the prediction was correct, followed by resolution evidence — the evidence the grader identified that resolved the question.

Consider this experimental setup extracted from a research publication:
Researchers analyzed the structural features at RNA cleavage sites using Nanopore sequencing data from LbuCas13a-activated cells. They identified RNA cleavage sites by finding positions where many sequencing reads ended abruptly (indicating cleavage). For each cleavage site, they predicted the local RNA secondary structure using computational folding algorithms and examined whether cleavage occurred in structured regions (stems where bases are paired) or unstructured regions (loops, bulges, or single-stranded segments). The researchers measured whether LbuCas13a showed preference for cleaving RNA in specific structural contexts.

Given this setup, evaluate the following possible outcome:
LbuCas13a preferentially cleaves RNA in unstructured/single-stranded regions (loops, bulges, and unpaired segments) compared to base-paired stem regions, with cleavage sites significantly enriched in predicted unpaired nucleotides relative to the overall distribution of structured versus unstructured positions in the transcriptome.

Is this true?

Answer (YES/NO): YES